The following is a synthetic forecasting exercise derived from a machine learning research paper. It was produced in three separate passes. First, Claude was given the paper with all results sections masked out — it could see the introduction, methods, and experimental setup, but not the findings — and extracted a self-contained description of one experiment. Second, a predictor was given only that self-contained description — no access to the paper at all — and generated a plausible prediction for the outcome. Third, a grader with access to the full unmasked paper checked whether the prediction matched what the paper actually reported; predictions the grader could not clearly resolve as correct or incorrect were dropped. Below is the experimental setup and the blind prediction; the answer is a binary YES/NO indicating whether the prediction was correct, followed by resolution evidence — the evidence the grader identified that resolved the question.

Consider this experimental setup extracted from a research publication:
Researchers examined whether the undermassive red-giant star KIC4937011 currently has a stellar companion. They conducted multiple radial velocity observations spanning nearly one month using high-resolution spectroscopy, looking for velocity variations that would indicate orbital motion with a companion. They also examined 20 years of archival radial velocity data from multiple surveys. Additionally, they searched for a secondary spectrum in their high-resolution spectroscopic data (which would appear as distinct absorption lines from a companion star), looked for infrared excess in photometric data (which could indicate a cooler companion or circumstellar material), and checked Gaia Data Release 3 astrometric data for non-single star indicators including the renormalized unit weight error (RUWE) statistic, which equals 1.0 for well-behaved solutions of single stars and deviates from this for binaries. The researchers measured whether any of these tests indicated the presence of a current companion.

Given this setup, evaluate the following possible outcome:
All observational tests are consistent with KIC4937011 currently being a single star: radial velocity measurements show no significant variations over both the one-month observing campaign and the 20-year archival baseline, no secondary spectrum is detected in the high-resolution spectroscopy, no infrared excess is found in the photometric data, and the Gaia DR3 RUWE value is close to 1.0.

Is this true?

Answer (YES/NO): YES